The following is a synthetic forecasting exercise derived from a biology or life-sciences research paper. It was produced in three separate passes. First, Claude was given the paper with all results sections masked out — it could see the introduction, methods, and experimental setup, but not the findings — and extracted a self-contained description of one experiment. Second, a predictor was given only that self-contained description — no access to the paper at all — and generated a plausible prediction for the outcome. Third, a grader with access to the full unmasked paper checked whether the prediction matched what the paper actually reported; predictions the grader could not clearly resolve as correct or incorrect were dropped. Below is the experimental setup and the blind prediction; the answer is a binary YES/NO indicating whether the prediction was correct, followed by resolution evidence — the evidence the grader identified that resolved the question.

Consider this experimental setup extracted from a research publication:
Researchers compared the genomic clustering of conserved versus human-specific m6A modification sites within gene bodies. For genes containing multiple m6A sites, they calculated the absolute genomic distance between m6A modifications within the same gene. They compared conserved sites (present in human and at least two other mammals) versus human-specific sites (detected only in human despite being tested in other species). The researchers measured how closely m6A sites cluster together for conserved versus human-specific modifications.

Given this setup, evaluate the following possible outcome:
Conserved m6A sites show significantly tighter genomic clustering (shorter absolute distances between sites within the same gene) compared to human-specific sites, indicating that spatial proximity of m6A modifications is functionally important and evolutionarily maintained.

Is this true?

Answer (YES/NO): YES